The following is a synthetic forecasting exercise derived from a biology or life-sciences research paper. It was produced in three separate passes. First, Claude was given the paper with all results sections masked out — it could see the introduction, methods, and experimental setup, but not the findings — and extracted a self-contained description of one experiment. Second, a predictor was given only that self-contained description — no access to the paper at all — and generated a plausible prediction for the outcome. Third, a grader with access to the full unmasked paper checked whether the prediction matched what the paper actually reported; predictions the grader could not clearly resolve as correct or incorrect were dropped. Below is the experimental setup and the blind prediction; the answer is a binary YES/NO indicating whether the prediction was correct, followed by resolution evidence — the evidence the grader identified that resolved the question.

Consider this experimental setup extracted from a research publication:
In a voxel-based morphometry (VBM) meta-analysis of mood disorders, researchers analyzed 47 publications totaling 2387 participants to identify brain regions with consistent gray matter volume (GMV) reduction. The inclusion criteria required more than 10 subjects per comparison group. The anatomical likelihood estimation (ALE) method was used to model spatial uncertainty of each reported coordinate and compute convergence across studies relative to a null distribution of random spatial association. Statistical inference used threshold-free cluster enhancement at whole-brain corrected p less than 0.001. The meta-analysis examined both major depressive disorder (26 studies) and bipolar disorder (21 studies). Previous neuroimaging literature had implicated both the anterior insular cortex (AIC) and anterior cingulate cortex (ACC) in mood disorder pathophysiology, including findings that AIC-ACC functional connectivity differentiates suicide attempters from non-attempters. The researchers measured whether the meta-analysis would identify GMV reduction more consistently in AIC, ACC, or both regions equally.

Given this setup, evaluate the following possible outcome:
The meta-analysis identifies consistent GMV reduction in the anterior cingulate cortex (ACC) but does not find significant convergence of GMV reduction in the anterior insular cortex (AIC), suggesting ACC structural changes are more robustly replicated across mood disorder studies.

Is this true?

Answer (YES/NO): NO